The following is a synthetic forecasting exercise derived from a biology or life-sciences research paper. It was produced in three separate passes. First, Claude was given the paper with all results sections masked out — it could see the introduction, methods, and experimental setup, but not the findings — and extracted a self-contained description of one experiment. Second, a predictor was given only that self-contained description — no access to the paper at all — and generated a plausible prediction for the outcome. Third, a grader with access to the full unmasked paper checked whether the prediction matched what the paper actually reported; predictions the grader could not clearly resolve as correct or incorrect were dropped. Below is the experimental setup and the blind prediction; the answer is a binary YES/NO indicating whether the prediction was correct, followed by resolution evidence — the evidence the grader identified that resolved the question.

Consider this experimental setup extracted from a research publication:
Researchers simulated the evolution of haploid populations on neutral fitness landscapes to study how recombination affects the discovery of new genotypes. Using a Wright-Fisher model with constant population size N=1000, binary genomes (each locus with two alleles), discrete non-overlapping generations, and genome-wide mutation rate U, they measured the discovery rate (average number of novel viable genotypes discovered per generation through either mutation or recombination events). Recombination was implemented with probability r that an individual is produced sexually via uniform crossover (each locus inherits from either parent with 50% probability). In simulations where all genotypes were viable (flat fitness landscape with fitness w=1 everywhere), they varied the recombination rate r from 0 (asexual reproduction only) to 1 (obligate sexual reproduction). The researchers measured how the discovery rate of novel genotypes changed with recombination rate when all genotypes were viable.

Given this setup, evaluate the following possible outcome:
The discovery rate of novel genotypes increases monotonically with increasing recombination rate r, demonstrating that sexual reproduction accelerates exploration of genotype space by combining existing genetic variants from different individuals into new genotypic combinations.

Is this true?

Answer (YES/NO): YES